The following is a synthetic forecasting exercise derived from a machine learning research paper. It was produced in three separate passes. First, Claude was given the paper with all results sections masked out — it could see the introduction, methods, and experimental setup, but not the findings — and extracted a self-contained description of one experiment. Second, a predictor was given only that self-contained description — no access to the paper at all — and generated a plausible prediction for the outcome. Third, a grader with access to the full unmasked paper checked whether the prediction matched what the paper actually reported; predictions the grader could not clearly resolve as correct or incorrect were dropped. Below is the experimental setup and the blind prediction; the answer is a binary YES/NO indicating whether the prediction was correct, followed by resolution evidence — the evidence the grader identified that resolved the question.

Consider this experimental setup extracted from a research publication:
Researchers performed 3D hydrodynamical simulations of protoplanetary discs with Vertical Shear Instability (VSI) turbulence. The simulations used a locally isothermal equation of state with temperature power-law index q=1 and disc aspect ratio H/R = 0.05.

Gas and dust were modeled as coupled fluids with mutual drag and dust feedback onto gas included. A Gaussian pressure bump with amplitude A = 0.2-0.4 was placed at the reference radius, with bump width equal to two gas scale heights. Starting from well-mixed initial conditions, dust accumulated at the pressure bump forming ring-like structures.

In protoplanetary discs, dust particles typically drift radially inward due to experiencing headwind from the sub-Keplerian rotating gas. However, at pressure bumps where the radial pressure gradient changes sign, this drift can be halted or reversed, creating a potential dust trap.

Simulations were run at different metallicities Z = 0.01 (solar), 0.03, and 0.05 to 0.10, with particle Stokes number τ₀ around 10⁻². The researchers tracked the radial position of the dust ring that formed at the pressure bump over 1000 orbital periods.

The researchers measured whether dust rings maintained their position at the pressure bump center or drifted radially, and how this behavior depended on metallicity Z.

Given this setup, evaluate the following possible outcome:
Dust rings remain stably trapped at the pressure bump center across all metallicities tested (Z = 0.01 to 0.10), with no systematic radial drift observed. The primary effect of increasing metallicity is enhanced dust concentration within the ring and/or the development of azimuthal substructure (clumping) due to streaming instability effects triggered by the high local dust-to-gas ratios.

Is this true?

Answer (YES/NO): NO